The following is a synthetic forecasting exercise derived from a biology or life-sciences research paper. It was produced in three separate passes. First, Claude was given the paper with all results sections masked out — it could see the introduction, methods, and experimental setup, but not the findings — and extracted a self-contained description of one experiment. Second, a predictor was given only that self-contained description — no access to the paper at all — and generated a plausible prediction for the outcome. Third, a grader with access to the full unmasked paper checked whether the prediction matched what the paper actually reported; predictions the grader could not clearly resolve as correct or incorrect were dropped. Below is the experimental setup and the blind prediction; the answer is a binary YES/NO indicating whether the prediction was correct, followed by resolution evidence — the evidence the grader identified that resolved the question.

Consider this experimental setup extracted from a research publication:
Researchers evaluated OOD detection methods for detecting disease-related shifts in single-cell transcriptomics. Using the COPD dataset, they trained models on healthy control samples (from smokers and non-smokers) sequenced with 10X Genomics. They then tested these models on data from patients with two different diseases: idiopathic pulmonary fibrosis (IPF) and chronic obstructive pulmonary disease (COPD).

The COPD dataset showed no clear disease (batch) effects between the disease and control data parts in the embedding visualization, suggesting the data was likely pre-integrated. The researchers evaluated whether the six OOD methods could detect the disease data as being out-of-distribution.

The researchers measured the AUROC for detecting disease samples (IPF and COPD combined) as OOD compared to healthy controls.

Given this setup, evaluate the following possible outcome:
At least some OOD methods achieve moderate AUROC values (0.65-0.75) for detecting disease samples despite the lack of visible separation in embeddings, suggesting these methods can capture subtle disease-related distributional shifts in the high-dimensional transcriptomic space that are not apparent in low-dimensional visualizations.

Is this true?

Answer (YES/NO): YES